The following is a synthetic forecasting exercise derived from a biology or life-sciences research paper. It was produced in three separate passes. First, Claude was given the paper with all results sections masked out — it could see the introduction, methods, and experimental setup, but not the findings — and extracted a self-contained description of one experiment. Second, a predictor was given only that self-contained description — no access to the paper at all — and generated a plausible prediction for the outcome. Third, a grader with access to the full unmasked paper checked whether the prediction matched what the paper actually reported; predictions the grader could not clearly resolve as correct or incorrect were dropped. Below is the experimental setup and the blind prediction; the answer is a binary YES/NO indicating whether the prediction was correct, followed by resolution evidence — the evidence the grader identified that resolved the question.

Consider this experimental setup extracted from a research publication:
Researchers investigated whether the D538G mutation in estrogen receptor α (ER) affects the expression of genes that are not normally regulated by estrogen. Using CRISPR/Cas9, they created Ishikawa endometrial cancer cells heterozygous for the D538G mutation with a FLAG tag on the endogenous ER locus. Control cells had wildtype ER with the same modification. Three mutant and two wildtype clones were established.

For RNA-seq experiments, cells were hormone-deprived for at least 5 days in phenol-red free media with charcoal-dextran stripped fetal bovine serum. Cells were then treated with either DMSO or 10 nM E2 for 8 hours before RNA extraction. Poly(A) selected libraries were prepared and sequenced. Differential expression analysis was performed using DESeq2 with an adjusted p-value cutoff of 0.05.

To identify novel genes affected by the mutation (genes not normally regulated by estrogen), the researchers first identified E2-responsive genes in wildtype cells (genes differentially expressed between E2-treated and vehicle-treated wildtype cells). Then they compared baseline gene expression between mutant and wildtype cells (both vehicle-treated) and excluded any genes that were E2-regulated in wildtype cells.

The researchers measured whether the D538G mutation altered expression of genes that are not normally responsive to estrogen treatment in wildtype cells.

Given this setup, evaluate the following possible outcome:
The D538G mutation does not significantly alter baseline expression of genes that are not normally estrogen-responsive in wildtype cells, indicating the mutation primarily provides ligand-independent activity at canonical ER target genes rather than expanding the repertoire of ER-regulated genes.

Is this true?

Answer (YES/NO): NO